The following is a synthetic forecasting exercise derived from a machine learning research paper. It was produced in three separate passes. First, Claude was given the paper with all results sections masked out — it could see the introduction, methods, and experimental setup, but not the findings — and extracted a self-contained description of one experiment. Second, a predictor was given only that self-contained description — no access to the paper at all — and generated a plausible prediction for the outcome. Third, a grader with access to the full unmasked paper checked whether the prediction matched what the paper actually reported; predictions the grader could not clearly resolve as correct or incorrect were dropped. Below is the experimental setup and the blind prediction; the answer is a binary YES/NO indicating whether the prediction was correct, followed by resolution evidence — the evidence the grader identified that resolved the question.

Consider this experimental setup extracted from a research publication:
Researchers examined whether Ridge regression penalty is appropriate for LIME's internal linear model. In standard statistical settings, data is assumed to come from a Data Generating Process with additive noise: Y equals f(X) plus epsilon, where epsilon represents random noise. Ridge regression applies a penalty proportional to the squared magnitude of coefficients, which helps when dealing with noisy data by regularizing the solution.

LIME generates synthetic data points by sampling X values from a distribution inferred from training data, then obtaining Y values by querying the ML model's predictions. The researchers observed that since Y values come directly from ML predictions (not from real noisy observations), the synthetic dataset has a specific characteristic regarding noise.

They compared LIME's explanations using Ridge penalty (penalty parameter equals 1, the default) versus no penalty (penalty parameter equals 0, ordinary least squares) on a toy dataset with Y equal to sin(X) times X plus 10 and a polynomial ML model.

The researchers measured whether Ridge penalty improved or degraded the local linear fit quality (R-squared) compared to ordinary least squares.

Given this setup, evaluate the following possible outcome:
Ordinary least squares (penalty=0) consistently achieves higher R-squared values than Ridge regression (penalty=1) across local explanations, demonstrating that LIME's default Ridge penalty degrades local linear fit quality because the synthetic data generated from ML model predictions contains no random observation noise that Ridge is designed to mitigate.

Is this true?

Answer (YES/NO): YES